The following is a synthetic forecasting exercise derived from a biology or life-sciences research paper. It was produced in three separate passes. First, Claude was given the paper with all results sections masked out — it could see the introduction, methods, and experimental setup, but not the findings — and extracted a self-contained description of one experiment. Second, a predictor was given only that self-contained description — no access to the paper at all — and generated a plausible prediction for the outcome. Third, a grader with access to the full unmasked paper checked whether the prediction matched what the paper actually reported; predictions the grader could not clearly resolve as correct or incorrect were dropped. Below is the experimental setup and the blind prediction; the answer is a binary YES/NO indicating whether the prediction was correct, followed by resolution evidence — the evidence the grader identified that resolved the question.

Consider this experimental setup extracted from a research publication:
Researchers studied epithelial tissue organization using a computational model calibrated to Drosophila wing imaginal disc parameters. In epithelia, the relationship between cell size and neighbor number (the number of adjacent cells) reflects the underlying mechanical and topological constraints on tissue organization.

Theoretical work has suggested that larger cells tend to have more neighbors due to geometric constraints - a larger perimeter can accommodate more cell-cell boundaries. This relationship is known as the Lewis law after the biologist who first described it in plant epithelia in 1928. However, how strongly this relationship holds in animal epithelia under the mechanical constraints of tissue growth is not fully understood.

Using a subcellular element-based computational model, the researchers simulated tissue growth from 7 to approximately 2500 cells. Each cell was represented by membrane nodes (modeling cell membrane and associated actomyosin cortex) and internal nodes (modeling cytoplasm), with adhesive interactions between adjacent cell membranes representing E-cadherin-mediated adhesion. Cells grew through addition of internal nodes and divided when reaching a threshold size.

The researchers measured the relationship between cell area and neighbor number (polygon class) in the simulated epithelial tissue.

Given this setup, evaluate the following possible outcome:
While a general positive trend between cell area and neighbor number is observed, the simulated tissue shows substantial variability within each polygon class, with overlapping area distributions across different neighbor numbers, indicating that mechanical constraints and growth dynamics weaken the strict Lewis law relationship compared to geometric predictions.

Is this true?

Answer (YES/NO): NO